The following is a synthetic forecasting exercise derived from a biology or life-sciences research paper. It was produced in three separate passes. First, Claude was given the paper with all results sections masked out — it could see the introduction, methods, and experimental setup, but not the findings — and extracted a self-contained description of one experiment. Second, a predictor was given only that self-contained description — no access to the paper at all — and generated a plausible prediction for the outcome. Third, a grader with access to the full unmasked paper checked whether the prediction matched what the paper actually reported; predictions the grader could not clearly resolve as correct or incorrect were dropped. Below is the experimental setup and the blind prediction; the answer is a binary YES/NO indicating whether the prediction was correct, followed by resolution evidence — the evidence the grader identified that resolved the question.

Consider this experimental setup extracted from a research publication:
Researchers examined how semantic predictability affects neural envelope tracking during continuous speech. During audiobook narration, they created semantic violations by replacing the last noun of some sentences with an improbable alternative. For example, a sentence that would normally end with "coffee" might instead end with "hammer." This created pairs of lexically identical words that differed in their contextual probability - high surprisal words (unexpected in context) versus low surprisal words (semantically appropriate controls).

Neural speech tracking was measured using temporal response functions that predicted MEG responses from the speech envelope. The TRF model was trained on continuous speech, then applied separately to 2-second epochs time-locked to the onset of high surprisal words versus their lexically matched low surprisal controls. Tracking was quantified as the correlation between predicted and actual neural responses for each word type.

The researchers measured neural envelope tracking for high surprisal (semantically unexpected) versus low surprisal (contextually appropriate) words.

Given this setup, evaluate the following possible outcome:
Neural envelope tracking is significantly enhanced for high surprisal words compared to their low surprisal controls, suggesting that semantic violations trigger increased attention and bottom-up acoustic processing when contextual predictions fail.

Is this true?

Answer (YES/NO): YES